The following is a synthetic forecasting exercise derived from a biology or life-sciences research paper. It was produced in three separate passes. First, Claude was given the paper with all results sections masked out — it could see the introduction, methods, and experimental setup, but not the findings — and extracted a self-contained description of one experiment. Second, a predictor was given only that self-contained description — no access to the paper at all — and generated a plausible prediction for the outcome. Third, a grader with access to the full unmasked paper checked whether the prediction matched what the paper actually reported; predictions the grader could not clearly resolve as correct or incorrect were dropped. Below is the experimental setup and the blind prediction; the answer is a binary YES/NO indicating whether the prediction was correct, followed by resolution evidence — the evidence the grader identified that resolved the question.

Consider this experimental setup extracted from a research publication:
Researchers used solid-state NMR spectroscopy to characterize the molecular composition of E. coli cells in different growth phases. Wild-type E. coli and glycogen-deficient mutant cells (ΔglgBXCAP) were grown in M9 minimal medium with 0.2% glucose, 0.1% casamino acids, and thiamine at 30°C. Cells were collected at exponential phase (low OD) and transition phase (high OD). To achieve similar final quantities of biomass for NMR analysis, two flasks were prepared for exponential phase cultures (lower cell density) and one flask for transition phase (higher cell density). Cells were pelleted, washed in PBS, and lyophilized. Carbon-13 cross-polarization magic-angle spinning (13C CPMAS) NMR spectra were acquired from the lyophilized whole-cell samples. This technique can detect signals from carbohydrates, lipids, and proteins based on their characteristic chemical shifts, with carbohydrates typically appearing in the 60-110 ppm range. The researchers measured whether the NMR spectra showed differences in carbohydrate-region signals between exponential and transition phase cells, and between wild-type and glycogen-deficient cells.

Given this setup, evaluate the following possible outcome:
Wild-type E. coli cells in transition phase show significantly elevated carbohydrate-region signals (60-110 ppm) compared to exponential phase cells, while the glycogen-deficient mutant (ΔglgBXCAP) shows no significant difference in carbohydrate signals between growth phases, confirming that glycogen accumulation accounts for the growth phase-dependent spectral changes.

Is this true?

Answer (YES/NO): NO